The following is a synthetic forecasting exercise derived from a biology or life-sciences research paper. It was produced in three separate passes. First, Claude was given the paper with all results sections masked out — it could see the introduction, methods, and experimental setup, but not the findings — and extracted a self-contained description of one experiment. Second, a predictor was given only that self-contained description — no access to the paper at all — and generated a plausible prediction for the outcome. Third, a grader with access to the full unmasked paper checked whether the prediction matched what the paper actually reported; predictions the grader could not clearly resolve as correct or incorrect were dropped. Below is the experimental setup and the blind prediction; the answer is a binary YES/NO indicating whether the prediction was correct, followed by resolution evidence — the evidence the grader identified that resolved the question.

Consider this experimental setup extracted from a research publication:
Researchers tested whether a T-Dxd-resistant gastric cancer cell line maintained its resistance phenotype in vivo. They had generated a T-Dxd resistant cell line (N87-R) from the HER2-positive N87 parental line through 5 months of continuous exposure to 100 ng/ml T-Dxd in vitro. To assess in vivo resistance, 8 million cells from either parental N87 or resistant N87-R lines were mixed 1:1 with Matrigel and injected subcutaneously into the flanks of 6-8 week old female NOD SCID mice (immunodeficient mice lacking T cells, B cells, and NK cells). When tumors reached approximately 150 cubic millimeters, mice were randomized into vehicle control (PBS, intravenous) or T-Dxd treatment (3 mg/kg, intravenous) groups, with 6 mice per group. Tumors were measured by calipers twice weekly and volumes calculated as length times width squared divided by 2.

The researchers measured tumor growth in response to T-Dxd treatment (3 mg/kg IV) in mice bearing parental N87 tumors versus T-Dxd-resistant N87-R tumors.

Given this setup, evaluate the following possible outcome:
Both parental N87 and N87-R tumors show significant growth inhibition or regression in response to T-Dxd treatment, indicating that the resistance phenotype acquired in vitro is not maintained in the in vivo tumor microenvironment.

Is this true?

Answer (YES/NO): NO